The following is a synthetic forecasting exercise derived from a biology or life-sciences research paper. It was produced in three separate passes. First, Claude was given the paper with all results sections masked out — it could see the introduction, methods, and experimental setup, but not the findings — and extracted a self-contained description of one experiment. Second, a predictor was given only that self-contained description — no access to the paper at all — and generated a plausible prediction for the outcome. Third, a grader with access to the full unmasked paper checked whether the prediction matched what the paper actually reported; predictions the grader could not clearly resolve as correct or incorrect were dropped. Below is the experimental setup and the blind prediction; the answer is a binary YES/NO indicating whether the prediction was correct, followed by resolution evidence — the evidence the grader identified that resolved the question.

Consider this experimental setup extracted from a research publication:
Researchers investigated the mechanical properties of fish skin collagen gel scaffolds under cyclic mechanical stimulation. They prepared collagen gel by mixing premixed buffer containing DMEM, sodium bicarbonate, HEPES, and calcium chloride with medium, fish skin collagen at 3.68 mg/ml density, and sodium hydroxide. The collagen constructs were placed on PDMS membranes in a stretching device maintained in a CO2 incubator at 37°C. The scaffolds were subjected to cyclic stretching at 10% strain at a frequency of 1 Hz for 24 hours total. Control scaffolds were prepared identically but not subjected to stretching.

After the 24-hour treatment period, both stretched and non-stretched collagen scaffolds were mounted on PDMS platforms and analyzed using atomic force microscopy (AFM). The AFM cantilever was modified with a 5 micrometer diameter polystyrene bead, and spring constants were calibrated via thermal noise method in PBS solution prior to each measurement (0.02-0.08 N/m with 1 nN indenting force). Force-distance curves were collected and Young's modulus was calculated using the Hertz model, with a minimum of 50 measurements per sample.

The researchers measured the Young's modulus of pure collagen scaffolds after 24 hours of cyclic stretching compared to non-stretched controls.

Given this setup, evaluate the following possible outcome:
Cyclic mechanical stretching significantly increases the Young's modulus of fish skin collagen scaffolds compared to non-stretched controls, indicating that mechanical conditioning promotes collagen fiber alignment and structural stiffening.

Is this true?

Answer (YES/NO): NO